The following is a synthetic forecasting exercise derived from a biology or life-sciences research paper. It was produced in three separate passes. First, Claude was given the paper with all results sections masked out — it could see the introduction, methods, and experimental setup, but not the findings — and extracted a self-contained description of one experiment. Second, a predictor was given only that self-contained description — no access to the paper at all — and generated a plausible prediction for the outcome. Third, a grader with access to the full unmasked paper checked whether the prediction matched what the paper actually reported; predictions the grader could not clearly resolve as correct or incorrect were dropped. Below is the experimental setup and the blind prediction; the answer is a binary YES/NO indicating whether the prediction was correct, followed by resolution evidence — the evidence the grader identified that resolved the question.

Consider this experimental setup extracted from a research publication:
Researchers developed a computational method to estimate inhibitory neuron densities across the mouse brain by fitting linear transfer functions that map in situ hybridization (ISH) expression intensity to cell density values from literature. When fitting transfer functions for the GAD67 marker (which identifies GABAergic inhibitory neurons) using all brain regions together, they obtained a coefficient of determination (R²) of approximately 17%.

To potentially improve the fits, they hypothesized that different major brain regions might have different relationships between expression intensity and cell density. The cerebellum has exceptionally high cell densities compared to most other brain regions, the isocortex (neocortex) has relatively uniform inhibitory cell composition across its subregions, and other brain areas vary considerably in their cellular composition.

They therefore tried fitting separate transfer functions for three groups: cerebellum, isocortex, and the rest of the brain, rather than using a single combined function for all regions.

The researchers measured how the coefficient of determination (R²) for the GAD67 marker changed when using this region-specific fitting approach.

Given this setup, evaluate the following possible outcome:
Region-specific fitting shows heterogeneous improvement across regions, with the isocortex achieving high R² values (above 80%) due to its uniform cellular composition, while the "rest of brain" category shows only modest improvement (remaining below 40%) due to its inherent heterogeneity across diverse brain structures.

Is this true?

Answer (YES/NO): NO